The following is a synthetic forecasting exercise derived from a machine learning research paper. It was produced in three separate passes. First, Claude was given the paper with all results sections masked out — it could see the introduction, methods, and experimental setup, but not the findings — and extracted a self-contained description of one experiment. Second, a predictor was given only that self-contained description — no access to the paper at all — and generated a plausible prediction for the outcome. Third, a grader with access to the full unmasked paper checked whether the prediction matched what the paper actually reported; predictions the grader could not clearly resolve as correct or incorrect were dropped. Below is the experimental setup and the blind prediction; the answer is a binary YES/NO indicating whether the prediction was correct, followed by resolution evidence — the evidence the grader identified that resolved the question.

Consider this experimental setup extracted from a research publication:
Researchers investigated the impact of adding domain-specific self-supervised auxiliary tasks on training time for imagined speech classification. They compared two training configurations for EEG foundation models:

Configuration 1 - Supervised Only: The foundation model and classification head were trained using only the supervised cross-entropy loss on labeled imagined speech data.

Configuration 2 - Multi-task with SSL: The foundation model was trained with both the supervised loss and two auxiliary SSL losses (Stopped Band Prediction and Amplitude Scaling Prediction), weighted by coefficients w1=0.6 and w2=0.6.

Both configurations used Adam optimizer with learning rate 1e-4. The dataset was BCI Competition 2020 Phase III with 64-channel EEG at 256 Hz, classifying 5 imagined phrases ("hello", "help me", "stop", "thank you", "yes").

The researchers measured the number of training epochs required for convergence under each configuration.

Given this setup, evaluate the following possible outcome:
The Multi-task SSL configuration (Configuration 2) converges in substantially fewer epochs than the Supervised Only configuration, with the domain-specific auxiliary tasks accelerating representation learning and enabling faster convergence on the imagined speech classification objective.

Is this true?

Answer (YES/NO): NO